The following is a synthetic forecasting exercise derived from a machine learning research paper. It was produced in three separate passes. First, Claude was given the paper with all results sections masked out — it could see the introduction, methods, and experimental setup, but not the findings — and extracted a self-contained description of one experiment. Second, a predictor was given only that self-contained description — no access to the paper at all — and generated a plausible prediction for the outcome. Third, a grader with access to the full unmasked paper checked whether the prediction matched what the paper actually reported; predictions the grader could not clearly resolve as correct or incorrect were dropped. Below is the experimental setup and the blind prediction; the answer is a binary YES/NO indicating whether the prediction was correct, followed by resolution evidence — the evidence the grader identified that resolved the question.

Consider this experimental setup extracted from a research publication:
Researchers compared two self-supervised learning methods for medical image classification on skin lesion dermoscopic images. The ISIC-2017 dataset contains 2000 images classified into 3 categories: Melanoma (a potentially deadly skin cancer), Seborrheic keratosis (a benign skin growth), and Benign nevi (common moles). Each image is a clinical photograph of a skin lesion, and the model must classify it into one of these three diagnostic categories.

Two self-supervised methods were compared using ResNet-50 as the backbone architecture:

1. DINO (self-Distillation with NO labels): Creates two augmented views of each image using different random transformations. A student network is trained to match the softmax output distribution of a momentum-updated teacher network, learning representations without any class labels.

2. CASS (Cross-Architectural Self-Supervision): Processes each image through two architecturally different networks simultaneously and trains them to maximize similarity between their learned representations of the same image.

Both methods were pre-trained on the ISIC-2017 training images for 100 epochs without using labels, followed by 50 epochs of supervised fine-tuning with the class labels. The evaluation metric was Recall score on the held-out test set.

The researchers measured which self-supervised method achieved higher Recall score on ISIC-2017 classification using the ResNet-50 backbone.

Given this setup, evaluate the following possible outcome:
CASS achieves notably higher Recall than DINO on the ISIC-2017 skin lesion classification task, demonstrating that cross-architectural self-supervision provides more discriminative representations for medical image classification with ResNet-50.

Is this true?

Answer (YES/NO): NO